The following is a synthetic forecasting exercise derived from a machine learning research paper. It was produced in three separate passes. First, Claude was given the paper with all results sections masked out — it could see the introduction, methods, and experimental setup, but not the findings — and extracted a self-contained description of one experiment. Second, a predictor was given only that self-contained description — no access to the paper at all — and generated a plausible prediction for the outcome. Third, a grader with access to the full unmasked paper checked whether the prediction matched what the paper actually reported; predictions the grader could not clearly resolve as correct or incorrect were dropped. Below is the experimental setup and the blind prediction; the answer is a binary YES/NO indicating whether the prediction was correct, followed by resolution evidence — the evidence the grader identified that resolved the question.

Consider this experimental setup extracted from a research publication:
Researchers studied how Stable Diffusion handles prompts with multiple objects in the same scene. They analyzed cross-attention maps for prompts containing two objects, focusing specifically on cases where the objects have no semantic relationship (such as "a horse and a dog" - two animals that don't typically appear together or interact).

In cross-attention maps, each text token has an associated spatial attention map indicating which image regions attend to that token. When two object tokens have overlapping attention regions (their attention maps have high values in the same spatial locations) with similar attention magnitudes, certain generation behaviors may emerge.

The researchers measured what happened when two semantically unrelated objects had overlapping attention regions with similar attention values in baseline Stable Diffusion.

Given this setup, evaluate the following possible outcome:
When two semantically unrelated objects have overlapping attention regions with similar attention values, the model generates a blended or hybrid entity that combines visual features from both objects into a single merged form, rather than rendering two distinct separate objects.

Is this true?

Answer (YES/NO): NO